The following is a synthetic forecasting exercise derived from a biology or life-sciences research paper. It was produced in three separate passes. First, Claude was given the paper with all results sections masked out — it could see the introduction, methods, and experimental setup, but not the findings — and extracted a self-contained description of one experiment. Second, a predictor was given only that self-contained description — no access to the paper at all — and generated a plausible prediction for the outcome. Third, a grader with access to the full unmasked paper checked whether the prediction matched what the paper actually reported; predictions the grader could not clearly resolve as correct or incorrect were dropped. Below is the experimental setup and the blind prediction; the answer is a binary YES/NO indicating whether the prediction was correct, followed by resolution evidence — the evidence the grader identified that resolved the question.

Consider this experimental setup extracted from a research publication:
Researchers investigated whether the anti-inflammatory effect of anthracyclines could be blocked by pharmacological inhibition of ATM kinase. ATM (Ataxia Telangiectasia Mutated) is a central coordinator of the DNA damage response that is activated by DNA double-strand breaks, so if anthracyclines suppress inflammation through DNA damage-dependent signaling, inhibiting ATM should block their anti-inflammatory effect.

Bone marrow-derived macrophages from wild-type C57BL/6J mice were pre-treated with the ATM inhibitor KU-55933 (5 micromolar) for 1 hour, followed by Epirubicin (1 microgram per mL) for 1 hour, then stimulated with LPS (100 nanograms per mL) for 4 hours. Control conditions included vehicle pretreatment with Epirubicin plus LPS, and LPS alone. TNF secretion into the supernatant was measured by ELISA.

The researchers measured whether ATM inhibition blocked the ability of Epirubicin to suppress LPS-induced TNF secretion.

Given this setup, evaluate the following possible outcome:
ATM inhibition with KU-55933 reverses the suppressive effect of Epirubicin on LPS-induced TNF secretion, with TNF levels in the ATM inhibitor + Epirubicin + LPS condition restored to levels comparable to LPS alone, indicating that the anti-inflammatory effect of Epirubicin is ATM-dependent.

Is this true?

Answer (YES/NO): NO